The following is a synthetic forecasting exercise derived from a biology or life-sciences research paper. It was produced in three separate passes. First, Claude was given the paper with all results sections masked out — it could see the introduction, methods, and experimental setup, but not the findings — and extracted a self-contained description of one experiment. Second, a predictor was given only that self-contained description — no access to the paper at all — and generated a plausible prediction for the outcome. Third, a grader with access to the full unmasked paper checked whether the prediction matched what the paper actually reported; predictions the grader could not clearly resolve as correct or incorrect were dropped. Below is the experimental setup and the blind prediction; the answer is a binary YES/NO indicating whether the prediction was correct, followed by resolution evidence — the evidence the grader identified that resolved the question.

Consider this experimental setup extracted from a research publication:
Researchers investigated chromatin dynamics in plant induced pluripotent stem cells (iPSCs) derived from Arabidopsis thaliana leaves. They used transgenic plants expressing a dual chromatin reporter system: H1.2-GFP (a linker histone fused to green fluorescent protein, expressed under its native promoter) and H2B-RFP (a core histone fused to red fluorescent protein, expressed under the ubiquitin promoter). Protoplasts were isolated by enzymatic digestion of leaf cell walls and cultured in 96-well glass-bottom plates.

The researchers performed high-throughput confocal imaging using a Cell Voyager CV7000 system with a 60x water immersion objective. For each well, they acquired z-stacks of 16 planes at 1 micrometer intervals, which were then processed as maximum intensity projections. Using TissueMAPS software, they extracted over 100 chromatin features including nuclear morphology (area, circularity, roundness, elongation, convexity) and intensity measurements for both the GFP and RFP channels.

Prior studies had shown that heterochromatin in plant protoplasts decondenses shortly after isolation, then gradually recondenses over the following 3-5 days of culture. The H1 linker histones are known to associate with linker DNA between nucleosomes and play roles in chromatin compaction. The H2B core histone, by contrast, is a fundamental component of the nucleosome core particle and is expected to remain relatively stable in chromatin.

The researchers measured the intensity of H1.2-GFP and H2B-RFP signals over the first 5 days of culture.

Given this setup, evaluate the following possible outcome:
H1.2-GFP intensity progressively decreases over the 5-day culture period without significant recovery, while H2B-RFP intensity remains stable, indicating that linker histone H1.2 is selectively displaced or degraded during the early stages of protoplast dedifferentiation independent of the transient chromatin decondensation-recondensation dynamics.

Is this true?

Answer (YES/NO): YES